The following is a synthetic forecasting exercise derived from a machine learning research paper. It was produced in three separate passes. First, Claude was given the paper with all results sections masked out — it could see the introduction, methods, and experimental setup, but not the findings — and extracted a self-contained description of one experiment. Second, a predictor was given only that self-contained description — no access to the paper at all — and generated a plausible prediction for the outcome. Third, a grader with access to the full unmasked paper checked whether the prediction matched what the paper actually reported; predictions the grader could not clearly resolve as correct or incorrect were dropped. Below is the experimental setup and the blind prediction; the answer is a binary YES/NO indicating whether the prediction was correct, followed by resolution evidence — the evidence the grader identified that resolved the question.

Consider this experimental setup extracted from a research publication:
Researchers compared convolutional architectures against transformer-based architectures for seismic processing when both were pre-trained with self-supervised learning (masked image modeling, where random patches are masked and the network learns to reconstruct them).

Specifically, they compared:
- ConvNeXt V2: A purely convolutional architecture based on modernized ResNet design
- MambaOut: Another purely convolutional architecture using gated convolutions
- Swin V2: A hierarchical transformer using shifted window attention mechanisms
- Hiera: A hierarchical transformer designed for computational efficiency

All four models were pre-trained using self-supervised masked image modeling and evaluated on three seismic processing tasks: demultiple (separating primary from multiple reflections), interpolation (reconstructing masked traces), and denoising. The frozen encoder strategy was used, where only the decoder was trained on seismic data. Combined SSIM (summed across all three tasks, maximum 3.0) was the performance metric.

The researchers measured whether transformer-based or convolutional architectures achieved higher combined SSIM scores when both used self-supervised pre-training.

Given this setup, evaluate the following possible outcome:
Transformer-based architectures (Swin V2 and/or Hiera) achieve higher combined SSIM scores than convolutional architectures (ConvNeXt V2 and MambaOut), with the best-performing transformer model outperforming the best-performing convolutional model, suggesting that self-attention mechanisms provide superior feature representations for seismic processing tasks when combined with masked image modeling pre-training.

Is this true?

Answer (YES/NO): YES